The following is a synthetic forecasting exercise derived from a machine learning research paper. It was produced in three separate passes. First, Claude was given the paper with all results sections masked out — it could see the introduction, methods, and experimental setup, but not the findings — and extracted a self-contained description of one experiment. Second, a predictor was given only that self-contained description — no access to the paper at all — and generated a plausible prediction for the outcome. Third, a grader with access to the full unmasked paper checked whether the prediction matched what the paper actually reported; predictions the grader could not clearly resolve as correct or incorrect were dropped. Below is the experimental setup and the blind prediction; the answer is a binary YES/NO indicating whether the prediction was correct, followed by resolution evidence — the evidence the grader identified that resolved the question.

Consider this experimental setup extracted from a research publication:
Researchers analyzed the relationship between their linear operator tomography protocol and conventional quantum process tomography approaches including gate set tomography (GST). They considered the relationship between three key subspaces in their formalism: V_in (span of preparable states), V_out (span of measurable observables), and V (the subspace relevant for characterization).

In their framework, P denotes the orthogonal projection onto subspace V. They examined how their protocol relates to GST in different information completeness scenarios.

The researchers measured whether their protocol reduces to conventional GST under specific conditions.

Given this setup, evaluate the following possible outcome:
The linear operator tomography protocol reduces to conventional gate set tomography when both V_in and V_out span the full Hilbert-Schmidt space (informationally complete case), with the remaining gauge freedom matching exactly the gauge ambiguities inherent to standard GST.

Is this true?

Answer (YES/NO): YES